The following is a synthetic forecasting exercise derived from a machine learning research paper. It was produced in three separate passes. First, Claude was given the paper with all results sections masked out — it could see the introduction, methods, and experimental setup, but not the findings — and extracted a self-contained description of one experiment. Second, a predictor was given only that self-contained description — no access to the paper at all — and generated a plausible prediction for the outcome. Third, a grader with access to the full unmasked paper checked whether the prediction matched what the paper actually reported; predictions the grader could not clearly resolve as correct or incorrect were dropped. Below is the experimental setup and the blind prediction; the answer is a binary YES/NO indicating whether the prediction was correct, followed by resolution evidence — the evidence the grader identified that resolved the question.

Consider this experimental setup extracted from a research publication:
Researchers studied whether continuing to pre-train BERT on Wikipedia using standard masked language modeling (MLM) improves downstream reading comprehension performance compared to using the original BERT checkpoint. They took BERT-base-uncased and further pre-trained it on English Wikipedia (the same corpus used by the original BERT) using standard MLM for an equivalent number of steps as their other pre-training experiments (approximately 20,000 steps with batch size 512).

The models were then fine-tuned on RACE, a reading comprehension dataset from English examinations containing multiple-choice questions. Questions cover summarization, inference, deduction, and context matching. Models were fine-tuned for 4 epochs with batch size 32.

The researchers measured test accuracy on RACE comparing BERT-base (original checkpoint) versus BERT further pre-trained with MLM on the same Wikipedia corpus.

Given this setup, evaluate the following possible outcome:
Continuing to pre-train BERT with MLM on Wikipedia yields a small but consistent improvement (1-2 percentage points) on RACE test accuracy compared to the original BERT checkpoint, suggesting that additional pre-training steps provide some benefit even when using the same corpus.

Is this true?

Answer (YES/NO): YES